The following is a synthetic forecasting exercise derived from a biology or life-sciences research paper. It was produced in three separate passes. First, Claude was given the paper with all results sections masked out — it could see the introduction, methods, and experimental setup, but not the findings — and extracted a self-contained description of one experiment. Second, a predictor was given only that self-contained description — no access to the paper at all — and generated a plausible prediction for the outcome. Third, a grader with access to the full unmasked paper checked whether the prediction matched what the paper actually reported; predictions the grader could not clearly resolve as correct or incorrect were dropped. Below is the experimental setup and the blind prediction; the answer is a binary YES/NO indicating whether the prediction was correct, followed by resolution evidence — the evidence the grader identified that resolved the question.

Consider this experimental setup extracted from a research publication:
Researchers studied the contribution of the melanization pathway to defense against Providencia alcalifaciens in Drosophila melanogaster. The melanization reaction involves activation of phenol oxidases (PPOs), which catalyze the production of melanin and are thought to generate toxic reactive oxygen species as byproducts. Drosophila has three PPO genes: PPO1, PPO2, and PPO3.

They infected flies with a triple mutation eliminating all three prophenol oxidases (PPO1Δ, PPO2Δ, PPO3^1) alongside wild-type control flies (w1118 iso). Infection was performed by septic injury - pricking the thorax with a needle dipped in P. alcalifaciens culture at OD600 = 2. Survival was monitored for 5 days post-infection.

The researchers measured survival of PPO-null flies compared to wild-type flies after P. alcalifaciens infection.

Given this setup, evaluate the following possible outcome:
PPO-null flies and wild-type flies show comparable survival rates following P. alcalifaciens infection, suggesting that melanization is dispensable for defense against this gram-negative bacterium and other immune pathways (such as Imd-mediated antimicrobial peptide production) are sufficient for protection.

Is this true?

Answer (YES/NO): YES